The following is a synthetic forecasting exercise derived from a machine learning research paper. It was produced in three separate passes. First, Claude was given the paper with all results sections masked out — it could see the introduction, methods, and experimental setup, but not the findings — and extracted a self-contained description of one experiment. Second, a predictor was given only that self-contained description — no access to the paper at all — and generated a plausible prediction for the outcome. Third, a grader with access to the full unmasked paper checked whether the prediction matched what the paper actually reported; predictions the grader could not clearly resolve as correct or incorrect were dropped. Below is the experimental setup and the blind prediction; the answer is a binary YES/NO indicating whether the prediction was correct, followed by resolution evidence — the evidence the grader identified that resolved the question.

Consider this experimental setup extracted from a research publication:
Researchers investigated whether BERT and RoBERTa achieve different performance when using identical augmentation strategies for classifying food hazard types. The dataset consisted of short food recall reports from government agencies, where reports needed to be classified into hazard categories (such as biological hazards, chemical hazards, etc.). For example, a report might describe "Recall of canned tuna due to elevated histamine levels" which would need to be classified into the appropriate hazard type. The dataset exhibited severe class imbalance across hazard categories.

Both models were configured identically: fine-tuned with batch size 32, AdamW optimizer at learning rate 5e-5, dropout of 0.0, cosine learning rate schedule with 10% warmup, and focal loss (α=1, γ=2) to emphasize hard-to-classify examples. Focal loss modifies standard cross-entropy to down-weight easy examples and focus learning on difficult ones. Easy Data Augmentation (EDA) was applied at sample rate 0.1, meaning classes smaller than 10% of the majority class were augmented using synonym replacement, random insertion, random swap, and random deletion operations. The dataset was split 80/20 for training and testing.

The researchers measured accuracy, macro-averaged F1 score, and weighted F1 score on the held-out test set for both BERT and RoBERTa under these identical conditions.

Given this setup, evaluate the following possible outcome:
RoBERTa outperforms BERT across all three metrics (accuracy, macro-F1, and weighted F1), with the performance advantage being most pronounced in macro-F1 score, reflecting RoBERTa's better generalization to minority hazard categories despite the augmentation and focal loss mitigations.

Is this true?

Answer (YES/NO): NO